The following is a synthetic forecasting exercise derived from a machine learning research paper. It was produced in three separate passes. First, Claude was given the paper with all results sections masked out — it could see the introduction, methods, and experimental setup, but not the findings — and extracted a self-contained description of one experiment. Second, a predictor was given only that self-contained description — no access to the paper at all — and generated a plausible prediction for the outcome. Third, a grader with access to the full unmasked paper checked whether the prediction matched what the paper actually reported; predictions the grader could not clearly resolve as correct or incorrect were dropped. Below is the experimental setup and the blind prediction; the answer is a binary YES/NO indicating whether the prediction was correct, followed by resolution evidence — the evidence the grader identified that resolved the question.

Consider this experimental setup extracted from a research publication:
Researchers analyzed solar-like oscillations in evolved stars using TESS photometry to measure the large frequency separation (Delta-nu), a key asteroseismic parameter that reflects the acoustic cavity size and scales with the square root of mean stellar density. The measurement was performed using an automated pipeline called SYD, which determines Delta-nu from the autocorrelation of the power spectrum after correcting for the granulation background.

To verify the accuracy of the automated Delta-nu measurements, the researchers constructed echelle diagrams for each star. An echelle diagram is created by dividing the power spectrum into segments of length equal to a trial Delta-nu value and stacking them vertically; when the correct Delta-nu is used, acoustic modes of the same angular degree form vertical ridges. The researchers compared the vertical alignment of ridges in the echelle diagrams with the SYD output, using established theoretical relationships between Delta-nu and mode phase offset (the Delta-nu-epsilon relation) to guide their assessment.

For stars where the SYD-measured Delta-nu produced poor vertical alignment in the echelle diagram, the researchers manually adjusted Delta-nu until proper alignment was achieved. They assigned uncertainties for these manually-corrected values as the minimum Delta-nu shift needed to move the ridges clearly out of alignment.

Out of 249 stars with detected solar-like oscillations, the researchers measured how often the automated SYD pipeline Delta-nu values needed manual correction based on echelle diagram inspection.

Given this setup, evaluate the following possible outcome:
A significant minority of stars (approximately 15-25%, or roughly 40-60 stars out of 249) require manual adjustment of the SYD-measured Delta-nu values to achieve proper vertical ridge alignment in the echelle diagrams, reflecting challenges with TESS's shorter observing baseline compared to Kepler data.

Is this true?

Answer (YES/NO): NO